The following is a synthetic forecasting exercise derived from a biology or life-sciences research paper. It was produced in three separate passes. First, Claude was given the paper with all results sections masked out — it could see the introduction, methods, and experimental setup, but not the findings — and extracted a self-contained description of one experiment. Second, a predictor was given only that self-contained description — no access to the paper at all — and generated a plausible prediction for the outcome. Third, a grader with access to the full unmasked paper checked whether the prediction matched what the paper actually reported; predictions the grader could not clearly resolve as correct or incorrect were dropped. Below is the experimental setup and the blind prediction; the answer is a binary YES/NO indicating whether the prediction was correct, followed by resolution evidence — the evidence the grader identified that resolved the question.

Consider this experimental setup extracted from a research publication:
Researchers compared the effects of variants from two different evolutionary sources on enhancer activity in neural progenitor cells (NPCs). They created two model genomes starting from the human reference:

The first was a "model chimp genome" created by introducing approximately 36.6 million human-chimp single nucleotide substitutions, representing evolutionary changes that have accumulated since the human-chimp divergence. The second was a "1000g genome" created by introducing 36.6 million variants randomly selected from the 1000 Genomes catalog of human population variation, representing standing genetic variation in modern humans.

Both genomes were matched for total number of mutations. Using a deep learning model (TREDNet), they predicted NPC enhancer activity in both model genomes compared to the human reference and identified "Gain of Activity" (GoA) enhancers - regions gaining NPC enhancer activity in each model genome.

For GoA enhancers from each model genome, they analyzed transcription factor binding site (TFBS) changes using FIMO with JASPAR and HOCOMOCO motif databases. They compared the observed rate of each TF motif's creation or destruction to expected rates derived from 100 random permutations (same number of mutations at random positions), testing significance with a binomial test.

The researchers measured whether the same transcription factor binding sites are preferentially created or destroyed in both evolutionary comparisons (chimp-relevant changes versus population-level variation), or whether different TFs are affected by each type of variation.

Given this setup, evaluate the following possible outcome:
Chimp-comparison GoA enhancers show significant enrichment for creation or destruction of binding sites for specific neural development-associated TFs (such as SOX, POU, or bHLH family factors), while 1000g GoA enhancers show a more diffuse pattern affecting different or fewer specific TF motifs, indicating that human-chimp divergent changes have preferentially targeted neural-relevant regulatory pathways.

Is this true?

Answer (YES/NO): NO